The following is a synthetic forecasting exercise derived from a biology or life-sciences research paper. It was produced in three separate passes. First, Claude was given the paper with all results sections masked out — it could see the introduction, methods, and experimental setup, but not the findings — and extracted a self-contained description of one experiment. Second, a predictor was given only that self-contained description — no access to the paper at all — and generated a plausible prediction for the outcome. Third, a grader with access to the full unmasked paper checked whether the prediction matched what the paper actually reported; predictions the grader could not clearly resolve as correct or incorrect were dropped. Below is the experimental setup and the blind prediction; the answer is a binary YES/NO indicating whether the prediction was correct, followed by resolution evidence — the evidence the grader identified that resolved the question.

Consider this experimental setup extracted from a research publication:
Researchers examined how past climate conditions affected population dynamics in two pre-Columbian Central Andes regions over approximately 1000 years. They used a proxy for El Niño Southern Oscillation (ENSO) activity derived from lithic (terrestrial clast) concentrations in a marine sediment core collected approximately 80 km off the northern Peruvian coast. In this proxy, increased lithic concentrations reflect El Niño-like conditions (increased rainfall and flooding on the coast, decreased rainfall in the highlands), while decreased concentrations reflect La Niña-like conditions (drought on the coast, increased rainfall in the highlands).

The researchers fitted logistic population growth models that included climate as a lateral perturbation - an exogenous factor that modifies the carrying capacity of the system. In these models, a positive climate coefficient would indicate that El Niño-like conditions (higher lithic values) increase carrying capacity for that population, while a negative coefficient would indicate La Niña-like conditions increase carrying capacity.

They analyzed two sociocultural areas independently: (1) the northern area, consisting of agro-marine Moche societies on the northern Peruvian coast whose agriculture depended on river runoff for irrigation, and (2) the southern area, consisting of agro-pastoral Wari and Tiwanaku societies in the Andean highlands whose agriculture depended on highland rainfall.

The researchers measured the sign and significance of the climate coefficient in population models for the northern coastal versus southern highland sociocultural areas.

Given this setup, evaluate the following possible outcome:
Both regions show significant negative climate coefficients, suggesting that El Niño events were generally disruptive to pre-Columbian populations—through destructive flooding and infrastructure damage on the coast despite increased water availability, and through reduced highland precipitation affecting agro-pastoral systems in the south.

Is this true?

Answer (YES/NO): NO